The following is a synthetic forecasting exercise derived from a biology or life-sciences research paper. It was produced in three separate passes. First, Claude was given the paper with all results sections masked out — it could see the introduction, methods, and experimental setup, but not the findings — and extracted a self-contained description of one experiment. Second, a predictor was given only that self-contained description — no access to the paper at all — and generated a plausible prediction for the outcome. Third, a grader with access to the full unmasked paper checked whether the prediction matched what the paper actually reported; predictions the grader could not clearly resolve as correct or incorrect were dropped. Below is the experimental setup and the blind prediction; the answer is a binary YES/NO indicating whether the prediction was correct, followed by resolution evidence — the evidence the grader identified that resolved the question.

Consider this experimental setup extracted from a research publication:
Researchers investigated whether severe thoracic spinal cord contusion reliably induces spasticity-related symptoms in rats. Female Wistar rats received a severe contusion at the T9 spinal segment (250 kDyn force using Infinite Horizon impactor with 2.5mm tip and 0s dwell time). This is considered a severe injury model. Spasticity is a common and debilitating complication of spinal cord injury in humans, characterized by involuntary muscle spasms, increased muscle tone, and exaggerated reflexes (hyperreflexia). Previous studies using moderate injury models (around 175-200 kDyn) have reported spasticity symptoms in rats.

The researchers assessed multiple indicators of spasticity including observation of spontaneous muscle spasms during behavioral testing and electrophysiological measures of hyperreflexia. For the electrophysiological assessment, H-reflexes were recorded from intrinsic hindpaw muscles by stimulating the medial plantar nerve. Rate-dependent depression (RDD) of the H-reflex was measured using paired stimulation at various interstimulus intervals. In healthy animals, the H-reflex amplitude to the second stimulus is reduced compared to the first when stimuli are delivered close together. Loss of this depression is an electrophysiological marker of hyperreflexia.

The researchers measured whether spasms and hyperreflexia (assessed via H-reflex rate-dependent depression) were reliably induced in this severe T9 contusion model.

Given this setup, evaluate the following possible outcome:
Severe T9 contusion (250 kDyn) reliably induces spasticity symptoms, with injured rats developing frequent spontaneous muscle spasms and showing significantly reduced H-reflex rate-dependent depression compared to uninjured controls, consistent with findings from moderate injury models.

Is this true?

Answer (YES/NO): NO